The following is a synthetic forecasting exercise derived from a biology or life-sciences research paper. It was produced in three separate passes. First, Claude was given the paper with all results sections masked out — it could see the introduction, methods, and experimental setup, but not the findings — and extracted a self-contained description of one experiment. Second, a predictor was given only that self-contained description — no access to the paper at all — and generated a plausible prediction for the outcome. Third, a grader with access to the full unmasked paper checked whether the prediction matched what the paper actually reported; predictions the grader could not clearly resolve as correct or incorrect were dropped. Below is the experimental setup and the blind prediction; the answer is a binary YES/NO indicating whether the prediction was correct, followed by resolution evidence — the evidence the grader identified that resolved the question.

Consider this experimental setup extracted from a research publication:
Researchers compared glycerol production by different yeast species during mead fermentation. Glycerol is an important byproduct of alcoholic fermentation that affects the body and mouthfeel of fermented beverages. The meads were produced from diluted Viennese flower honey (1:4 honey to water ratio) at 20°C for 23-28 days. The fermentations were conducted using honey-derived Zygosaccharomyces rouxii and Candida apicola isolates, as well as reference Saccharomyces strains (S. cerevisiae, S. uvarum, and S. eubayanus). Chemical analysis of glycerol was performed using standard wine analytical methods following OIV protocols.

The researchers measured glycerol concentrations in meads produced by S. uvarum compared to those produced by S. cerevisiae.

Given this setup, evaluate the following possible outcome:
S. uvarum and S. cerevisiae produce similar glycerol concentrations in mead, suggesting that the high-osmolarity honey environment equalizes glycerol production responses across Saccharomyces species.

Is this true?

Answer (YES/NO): NO